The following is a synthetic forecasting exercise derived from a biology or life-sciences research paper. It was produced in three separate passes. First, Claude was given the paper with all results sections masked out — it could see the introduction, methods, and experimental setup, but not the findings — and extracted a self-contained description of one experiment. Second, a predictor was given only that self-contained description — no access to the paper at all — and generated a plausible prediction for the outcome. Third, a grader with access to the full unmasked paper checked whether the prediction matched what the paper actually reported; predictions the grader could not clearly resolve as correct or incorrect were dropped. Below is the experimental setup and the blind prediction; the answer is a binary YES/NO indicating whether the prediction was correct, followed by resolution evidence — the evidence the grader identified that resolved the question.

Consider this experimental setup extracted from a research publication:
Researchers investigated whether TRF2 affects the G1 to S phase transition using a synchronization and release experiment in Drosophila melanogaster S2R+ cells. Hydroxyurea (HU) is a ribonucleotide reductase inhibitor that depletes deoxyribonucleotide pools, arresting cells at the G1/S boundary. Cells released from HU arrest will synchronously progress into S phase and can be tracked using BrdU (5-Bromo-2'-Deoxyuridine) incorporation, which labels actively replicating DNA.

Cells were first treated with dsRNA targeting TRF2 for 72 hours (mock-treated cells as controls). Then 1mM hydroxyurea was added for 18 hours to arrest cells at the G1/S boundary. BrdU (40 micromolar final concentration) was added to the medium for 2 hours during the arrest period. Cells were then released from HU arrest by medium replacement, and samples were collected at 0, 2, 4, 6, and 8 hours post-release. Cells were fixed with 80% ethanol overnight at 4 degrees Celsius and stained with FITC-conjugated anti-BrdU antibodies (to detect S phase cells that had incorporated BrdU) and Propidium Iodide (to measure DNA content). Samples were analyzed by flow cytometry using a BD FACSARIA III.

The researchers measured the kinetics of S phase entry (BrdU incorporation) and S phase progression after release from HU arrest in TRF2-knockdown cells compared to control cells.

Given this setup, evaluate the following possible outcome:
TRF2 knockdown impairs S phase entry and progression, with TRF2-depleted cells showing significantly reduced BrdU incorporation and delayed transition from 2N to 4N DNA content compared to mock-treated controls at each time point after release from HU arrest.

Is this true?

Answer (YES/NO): YES